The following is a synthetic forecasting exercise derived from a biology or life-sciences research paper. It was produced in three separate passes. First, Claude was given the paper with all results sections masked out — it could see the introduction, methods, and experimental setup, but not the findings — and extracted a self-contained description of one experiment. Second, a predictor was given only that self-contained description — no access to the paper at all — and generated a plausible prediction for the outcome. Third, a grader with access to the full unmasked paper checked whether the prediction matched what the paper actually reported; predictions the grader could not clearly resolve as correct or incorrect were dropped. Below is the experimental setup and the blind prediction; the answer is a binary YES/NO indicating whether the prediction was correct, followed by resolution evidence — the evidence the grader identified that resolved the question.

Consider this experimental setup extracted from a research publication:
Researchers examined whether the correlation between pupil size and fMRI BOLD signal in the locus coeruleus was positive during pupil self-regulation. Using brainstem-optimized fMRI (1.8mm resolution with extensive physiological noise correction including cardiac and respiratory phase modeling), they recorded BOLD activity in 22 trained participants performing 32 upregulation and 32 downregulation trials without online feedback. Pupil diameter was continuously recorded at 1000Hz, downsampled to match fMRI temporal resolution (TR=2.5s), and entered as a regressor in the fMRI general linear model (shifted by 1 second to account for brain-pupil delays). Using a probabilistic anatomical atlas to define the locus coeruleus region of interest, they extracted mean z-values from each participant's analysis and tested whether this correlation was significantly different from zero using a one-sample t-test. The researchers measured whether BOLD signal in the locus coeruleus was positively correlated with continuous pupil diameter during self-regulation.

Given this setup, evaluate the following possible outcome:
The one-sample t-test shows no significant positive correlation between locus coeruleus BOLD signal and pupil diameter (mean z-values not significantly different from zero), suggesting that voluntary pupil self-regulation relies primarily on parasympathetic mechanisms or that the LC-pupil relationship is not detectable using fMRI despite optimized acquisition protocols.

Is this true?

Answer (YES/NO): NO